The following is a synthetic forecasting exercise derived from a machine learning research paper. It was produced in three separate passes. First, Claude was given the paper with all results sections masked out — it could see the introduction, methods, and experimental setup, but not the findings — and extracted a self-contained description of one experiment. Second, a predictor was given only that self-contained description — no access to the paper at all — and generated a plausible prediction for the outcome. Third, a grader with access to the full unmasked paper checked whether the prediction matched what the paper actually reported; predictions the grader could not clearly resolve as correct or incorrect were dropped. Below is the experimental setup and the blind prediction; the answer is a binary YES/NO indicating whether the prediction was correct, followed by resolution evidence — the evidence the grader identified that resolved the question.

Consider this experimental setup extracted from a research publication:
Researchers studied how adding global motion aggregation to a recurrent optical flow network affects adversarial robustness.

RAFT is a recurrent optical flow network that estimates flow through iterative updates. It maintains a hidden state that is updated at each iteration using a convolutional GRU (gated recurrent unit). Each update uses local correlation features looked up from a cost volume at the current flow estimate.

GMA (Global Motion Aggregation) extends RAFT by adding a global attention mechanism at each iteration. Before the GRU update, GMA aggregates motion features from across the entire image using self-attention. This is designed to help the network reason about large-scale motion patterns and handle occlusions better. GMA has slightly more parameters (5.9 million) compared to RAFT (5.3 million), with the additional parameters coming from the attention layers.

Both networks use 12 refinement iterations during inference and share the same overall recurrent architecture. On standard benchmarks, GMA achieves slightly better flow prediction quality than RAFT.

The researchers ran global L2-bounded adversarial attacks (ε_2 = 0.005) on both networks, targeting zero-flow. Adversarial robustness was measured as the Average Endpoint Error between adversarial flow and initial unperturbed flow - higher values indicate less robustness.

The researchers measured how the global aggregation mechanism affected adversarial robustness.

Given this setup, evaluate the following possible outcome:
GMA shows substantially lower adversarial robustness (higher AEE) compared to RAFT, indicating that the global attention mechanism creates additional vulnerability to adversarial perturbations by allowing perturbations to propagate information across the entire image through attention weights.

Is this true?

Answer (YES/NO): NO